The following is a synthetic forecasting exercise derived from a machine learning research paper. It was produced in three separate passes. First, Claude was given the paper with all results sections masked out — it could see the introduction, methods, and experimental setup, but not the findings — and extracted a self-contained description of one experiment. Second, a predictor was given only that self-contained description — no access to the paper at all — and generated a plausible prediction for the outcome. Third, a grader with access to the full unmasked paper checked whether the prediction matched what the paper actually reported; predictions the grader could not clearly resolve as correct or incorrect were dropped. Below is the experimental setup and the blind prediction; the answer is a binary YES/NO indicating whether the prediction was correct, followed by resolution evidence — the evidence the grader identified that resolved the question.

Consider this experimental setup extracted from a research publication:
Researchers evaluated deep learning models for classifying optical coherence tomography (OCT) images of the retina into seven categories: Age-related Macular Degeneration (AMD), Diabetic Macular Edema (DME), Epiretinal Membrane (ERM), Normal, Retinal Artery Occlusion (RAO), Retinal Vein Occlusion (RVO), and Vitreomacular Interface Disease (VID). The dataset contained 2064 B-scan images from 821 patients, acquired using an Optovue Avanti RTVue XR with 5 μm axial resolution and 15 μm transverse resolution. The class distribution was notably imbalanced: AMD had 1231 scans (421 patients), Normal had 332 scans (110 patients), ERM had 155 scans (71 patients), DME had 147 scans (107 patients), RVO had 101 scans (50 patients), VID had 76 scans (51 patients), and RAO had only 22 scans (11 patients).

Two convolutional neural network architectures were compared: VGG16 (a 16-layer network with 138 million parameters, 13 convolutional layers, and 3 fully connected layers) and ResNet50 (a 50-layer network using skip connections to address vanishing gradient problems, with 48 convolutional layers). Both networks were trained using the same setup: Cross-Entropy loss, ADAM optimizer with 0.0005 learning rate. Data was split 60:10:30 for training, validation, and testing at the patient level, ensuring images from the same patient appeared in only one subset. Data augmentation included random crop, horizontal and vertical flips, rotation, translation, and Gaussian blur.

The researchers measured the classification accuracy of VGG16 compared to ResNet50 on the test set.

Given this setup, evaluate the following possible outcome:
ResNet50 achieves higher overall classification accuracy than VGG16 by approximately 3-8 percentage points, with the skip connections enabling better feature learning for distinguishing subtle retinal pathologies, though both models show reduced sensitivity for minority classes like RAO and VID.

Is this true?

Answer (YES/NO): NO